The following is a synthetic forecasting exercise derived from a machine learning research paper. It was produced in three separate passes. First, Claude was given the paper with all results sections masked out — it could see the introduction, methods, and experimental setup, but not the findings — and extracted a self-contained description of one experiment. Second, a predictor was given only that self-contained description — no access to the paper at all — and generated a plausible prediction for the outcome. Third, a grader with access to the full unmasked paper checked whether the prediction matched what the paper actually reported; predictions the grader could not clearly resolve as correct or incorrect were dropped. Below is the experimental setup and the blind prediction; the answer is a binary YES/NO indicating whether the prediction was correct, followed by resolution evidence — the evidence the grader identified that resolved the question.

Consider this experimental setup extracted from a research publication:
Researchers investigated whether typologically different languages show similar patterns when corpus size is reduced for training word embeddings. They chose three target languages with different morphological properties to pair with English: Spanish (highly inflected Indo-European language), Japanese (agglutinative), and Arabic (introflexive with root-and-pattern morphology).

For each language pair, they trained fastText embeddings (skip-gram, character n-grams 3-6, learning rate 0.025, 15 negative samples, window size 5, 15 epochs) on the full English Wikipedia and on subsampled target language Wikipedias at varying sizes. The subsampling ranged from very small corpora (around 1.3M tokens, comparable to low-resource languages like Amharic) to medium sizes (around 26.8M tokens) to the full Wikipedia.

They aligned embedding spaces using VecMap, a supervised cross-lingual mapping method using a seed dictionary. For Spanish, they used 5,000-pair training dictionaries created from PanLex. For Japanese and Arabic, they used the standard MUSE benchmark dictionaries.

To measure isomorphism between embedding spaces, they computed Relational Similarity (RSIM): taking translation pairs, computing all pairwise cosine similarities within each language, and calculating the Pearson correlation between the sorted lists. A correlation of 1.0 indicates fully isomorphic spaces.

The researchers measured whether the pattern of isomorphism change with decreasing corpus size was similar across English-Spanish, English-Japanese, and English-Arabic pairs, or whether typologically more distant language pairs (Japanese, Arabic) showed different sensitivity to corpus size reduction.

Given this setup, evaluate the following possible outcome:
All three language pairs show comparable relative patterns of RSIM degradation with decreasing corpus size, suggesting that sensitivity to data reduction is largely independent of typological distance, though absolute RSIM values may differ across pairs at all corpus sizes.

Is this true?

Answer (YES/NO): YES